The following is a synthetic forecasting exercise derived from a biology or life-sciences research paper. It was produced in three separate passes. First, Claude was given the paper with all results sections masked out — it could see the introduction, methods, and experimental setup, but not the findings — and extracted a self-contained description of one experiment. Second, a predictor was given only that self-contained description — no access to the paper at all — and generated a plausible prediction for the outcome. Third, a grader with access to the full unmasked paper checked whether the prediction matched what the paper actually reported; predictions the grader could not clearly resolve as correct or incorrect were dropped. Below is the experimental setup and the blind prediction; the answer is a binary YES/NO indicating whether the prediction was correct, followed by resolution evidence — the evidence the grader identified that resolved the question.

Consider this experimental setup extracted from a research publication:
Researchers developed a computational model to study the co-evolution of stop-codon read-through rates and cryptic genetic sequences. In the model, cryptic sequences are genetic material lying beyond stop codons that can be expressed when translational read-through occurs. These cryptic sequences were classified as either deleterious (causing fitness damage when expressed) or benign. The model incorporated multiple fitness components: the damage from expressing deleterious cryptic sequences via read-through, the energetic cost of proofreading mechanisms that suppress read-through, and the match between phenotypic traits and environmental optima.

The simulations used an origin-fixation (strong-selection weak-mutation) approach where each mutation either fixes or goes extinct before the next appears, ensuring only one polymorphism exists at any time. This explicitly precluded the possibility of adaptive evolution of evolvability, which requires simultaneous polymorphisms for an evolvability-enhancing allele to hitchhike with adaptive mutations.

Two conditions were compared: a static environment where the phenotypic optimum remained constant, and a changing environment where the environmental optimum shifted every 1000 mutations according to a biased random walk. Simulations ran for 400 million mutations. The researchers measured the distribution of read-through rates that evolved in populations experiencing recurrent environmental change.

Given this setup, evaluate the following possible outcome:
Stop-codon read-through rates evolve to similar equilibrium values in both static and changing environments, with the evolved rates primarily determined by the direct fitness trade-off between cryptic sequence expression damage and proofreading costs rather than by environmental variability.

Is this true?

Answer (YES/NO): NO